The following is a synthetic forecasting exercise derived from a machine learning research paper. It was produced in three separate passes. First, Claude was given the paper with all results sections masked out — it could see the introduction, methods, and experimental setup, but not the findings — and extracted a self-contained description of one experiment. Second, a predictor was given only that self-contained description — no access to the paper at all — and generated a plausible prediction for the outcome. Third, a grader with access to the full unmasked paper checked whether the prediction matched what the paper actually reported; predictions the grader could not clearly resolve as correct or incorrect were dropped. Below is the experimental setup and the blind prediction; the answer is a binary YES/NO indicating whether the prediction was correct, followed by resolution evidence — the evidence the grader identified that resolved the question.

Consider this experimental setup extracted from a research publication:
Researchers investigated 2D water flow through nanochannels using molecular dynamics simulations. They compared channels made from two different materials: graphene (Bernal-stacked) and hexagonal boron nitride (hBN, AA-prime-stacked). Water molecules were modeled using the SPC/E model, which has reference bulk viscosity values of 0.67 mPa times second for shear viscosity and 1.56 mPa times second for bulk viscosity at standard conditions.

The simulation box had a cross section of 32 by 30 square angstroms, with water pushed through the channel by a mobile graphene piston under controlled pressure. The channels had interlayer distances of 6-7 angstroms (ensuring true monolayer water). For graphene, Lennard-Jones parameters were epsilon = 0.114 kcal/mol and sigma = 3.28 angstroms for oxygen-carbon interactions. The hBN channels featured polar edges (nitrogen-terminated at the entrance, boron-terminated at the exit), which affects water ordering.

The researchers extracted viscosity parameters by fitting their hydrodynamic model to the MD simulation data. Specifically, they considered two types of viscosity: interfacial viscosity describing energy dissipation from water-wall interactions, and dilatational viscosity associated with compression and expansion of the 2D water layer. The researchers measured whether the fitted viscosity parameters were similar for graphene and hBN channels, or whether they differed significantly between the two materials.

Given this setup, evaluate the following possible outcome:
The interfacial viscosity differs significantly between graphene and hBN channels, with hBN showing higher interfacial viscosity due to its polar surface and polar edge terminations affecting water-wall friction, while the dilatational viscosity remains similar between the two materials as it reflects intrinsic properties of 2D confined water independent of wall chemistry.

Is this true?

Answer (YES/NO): NO